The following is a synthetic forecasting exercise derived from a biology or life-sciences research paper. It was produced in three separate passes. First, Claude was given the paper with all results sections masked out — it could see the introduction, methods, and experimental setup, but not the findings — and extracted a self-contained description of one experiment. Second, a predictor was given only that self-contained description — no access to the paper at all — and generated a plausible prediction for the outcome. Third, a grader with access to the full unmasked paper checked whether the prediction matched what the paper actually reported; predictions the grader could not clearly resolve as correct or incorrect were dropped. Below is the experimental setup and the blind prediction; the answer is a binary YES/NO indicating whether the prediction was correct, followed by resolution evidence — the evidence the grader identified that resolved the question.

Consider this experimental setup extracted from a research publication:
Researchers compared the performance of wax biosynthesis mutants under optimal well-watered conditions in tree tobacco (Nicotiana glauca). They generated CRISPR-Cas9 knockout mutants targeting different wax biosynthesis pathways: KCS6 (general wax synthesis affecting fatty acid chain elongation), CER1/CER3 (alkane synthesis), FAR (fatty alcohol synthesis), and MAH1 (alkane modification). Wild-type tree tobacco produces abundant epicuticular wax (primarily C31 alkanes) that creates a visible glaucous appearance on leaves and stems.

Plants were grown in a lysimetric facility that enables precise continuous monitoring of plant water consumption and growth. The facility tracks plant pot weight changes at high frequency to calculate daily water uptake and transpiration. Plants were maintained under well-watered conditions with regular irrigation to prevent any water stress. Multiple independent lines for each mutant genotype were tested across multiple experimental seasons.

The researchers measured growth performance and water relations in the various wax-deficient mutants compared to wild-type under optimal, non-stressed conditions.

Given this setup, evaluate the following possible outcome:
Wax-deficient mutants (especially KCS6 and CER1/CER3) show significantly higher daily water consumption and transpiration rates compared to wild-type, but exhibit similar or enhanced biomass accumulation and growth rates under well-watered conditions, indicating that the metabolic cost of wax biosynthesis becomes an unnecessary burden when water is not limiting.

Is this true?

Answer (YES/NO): NO